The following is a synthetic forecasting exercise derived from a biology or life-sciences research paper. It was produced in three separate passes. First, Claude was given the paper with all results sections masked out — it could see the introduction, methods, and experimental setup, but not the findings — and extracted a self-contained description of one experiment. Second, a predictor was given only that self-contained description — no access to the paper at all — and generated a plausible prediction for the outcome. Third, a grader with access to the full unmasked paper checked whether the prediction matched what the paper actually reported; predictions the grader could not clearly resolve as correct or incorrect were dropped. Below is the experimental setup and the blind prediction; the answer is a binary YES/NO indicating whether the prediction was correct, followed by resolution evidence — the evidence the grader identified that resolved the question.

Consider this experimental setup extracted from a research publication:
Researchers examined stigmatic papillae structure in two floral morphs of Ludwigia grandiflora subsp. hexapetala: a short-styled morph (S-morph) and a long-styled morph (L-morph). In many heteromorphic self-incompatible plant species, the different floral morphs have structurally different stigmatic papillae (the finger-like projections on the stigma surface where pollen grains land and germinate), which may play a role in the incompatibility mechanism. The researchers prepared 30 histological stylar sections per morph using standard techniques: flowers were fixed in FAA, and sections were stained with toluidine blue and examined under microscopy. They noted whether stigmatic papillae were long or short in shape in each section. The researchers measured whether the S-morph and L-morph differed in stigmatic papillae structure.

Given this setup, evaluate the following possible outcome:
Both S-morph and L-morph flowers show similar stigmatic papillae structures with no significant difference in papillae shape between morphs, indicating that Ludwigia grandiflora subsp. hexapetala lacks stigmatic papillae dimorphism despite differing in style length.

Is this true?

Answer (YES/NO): YES